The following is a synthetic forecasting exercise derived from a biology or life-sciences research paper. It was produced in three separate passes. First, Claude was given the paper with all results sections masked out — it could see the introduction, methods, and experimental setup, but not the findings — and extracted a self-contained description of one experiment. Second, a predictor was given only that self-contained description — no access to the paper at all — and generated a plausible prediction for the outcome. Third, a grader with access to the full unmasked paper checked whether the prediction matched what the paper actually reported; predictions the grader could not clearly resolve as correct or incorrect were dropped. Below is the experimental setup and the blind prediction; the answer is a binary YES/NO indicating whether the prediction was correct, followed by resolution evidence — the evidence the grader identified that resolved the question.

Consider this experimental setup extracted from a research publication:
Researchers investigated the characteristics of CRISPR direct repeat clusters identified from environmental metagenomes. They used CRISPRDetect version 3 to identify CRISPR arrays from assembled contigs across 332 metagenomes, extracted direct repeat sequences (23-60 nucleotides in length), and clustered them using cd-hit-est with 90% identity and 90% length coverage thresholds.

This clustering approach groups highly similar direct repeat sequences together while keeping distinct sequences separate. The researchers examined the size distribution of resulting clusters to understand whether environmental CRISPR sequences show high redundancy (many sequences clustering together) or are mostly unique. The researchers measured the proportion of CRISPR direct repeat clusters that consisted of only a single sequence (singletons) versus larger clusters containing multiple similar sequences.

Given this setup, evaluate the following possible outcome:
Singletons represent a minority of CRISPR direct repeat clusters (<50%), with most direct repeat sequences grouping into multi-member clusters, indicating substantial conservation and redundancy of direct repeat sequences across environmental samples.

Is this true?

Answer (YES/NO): NO